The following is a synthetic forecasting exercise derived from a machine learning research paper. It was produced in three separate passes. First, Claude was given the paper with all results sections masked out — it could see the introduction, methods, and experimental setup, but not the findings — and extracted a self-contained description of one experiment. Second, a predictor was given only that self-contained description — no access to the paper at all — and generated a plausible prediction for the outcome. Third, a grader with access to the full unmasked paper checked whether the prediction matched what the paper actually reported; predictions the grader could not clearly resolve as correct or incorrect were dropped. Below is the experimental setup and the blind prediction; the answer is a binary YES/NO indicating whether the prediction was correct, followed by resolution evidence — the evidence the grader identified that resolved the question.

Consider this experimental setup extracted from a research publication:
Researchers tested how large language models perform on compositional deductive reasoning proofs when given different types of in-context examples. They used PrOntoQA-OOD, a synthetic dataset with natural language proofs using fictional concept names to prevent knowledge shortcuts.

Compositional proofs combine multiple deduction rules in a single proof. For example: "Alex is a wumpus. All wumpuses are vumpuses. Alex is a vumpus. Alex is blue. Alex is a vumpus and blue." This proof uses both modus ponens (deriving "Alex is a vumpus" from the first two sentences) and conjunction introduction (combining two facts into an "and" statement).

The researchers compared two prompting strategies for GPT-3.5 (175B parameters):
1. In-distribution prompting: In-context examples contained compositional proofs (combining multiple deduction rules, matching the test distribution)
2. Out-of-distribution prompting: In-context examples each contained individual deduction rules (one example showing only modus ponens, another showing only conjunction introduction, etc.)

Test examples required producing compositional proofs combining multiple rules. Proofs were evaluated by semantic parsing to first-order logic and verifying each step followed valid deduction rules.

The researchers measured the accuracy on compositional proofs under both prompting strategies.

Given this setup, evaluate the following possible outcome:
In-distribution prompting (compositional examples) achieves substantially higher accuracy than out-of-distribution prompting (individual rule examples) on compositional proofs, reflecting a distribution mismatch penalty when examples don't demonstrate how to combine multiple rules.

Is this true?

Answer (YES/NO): NO